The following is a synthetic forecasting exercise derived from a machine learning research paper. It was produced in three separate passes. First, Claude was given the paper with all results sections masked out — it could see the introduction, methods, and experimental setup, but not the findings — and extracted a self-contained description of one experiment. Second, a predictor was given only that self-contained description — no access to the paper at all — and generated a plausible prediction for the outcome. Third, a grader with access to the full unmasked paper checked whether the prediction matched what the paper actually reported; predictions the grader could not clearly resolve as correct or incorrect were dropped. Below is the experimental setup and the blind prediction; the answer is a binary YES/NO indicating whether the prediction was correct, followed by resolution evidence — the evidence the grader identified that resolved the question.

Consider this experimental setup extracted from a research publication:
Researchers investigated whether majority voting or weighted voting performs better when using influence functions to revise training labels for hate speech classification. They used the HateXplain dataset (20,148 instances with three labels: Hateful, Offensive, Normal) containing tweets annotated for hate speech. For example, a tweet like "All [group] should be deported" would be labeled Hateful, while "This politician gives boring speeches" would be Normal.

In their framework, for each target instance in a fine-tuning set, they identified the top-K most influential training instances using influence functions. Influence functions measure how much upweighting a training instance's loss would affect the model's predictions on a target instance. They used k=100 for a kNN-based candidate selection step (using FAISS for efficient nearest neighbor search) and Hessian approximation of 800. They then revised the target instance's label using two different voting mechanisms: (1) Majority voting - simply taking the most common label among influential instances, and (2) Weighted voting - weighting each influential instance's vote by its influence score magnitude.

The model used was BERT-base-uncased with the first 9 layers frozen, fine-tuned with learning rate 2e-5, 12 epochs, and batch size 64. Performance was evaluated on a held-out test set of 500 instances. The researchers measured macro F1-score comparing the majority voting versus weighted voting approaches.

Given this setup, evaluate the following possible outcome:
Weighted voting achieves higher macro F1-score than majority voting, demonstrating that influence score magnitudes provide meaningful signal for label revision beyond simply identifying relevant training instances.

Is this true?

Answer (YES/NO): YES